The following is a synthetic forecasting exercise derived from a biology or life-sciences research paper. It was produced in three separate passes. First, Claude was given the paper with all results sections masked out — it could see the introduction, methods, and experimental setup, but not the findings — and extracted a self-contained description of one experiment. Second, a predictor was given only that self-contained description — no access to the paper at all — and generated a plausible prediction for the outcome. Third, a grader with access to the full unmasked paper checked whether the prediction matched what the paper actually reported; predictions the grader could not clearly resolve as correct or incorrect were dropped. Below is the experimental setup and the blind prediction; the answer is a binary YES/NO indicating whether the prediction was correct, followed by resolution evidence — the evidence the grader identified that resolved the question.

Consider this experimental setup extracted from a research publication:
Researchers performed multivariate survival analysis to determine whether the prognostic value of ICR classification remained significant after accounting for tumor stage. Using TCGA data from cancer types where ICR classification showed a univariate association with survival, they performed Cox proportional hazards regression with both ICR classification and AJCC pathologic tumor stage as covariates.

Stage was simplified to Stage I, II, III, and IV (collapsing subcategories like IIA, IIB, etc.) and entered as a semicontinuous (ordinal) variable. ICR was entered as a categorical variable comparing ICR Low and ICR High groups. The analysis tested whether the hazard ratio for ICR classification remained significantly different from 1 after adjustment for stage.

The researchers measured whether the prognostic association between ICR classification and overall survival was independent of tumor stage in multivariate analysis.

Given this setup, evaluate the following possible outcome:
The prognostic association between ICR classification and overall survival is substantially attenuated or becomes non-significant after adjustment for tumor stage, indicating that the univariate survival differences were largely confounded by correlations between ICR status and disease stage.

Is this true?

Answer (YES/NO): NO